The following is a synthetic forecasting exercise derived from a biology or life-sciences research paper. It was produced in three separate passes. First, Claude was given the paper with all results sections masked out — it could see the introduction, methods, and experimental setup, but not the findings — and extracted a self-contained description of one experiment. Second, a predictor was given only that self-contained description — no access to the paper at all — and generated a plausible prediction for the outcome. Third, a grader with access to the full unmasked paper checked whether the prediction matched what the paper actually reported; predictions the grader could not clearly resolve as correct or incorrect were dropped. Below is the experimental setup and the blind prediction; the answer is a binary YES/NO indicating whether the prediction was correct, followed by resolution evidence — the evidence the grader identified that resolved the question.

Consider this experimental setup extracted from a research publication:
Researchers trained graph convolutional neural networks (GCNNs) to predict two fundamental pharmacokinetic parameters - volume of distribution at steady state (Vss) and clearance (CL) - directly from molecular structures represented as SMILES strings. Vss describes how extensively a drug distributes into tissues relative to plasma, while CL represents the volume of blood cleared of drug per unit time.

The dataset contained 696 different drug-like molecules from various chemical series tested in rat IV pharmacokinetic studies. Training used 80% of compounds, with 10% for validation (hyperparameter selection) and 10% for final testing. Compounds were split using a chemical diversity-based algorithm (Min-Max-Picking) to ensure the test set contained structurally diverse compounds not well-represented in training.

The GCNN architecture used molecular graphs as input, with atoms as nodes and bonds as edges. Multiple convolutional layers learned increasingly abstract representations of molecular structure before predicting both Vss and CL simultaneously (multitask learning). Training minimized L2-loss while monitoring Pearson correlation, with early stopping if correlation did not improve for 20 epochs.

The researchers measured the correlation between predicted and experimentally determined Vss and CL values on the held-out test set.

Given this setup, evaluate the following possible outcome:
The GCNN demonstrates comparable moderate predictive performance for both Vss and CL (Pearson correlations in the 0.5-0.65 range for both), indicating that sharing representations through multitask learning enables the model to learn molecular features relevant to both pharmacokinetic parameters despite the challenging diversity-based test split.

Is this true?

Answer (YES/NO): NO